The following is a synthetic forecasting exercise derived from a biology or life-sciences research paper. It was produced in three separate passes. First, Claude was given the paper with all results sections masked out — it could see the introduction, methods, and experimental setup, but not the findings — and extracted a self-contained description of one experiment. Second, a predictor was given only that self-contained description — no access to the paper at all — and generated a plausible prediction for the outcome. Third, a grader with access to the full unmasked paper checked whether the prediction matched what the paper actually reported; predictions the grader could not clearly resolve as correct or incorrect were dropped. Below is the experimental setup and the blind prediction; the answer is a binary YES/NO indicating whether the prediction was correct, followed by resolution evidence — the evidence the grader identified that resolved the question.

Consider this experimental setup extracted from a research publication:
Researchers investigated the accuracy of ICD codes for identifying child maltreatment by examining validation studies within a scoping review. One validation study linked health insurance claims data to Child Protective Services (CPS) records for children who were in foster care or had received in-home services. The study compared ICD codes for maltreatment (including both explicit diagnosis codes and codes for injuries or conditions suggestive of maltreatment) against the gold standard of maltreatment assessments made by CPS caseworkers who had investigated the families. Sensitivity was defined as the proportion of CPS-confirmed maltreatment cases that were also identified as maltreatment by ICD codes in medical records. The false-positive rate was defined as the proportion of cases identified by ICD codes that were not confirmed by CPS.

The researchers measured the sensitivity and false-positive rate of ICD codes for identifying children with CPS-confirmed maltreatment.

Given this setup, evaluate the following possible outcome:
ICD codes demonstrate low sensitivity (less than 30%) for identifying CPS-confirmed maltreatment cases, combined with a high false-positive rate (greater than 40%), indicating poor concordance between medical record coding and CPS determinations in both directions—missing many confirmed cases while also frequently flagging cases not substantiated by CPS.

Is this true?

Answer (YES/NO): NO